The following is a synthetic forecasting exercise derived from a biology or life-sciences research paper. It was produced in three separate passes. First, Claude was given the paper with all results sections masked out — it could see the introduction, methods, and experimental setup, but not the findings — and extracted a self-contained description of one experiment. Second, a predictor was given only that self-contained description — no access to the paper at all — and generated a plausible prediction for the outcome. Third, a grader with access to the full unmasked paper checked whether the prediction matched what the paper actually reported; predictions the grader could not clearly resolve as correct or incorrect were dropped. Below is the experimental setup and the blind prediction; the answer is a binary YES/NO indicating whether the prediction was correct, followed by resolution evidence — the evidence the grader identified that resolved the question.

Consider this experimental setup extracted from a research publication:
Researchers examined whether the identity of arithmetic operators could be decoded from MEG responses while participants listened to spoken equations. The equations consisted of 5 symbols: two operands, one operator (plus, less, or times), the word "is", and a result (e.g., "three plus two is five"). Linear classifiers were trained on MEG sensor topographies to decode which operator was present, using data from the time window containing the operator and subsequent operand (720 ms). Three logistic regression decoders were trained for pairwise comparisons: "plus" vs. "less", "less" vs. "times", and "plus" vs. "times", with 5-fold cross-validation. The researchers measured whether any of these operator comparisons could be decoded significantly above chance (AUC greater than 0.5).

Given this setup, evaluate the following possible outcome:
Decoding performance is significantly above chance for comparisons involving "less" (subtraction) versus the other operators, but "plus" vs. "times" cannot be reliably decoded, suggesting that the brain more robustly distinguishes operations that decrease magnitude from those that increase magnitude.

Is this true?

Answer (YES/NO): NO